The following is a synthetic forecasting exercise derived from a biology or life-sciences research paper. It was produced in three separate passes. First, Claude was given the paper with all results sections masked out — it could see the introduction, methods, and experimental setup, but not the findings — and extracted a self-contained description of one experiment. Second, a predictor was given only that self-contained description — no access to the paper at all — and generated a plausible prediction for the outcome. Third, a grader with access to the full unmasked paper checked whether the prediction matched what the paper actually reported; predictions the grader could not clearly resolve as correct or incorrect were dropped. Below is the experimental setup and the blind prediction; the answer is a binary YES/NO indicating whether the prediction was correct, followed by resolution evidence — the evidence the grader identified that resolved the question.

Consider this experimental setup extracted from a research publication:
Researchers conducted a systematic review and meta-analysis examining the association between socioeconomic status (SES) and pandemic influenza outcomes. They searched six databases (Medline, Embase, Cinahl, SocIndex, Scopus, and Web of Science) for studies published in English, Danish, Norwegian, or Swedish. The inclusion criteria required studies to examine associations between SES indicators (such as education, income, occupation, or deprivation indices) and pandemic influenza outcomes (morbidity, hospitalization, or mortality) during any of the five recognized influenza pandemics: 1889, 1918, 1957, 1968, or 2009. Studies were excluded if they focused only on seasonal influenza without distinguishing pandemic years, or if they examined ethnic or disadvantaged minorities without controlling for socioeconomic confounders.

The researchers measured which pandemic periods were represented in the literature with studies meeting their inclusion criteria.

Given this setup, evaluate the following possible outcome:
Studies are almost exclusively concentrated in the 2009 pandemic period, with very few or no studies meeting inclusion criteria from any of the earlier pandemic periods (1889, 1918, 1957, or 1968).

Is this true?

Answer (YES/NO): NO